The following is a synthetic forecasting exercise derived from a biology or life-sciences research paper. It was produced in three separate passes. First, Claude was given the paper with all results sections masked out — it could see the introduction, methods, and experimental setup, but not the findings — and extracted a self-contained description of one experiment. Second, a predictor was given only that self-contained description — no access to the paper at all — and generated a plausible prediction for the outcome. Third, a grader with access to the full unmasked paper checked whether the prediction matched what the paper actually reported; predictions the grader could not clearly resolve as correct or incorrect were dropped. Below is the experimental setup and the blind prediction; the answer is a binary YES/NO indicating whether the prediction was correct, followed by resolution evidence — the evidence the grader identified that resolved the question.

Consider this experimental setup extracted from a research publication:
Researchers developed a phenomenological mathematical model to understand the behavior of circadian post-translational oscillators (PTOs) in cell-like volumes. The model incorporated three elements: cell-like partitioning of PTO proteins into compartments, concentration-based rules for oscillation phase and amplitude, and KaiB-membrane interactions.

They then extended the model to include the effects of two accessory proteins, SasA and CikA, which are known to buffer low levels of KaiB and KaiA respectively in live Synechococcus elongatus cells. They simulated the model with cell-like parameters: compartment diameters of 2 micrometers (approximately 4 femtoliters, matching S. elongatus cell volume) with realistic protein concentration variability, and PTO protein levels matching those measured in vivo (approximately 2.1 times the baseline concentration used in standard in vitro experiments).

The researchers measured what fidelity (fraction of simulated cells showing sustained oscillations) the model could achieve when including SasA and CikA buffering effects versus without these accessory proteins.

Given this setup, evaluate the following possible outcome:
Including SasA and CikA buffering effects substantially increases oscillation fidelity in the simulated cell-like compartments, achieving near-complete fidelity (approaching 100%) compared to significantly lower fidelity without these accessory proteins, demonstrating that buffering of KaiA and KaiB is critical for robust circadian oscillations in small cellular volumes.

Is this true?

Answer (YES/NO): YES